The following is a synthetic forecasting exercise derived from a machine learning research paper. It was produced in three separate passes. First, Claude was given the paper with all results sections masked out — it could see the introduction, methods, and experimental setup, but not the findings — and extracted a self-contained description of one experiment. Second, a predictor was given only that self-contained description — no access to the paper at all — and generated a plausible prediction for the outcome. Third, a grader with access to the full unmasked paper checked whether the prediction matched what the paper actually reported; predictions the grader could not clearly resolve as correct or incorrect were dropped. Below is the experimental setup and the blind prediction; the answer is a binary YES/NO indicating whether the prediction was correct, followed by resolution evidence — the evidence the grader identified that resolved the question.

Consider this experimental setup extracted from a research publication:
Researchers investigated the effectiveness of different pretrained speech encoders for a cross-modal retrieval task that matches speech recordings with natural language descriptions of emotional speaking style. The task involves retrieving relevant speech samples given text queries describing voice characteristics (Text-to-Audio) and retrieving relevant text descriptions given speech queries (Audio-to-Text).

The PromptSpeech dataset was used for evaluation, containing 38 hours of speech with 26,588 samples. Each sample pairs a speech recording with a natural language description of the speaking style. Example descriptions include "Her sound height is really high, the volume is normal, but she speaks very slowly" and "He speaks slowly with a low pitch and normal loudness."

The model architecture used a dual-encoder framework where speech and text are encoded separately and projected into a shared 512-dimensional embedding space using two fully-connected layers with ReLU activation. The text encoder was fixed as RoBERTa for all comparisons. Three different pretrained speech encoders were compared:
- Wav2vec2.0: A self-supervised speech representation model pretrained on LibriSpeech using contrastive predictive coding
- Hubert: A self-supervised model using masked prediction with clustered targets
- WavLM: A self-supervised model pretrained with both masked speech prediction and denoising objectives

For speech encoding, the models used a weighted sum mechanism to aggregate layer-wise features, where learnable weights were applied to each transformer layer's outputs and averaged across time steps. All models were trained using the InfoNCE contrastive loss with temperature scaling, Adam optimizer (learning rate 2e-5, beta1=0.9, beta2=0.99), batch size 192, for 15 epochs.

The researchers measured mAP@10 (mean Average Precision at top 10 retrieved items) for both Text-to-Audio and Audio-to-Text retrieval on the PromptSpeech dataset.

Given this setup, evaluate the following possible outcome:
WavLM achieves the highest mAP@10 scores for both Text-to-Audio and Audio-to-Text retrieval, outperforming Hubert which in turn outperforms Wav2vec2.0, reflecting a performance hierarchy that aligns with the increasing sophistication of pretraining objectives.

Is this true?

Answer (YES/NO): NO